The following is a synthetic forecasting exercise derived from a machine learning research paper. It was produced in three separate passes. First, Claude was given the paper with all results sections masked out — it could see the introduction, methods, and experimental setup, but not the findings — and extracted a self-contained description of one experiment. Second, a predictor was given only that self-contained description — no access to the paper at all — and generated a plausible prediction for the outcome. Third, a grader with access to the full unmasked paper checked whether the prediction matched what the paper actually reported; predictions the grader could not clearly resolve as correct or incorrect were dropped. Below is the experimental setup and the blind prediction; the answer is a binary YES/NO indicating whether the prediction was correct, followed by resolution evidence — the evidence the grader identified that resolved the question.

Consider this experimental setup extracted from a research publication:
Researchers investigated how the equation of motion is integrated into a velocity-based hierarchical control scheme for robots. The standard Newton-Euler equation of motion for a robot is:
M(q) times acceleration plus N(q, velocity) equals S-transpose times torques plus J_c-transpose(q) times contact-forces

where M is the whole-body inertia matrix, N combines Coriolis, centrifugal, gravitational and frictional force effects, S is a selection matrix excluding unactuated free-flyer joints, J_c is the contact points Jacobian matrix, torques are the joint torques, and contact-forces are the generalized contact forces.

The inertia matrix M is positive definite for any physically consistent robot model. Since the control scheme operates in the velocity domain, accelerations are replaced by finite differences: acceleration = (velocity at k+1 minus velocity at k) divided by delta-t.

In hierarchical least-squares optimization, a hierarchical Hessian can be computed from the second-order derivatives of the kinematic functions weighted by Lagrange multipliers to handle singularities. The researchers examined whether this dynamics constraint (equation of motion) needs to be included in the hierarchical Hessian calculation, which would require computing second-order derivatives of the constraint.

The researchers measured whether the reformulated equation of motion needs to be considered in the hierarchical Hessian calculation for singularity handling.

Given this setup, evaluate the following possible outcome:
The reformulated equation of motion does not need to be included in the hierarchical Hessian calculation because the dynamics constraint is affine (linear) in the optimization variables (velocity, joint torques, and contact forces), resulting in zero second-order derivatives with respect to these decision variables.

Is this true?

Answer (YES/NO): YES